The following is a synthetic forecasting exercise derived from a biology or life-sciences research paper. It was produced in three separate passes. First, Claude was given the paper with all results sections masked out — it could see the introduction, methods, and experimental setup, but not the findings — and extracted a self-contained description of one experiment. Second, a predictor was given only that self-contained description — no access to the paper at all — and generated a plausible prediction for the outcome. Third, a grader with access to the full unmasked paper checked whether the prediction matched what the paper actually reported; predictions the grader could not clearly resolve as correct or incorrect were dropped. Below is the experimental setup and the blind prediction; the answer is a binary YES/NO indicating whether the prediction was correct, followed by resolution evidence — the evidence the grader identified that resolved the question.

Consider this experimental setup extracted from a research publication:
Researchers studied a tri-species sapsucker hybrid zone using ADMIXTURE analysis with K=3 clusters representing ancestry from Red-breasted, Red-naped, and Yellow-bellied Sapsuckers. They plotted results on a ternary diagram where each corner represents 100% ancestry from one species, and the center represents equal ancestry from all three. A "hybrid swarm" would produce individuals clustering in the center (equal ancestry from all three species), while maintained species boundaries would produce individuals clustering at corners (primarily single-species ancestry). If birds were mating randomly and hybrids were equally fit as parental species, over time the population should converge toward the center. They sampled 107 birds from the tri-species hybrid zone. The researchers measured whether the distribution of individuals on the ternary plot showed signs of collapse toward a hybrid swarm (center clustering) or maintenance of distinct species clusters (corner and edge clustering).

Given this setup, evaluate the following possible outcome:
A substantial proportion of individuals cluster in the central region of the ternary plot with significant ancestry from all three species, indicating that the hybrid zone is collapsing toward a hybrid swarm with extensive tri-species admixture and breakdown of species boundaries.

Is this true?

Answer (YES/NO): NO